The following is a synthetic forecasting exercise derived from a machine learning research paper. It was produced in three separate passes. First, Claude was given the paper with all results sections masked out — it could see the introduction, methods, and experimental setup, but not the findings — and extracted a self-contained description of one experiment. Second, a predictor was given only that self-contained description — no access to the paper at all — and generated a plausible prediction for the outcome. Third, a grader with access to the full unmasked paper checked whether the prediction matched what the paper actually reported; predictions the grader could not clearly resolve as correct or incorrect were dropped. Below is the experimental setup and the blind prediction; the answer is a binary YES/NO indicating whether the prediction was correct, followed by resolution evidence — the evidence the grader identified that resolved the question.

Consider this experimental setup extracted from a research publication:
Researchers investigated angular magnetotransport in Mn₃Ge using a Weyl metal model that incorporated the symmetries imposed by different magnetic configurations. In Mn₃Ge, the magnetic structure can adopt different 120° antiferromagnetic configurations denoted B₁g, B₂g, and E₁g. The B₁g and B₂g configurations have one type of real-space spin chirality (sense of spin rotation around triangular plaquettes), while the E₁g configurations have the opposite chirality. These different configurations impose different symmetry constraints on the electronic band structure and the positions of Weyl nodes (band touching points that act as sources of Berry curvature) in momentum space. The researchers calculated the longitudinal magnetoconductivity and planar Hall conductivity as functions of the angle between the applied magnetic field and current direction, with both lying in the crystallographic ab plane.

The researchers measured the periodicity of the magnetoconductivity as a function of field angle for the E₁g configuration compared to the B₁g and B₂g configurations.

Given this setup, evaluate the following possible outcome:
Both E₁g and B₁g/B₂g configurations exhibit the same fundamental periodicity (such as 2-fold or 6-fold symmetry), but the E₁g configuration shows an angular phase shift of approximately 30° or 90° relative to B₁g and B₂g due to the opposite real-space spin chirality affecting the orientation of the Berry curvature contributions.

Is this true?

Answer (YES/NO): NO